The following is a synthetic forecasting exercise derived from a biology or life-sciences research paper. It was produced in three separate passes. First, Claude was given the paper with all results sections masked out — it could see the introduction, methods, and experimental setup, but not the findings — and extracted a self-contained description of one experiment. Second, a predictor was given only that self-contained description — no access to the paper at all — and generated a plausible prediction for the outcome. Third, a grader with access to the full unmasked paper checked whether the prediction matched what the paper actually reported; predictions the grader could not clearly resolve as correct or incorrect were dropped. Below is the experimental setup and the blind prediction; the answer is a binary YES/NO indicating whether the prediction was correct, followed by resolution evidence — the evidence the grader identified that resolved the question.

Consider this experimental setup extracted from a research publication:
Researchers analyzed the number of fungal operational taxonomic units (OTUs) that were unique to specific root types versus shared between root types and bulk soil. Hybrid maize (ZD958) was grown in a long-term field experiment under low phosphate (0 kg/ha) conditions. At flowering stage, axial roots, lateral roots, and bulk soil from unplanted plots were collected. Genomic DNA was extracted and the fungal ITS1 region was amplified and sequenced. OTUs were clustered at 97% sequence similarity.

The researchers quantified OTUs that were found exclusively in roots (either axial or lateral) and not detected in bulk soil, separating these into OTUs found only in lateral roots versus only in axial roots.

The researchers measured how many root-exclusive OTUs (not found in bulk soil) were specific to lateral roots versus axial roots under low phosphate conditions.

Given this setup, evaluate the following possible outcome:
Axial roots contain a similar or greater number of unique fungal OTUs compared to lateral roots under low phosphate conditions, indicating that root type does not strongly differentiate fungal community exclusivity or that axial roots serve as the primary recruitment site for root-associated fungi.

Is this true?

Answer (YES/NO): NO